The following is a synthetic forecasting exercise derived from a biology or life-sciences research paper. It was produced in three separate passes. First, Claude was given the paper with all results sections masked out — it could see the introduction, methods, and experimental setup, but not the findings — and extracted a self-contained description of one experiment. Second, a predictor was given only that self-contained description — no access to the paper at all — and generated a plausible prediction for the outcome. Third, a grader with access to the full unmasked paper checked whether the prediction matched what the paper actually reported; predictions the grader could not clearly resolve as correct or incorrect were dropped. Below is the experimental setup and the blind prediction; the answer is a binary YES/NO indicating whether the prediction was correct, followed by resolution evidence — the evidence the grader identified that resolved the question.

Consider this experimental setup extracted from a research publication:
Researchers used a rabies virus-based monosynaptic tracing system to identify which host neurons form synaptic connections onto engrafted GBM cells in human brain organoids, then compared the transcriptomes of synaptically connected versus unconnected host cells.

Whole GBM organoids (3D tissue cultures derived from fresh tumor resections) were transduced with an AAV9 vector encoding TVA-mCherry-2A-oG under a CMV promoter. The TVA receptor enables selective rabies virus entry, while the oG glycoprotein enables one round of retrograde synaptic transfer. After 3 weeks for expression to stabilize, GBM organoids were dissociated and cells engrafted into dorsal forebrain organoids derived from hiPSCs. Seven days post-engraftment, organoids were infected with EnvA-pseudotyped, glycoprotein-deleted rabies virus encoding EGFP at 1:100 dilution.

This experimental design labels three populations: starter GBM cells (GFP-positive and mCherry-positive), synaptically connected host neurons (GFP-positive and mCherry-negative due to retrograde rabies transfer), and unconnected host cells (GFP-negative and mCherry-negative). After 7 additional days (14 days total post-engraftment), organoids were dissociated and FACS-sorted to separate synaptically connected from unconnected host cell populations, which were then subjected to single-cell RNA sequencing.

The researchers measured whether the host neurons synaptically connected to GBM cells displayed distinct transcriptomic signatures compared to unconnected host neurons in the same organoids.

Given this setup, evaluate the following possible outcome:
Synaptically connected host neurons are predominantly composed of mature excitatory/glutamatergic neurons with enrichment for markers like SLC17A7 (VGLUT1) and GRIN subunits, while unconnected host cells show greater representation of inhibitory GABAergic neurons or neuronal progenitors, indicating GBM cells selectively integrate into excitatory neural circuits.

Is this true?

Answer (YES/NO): YES